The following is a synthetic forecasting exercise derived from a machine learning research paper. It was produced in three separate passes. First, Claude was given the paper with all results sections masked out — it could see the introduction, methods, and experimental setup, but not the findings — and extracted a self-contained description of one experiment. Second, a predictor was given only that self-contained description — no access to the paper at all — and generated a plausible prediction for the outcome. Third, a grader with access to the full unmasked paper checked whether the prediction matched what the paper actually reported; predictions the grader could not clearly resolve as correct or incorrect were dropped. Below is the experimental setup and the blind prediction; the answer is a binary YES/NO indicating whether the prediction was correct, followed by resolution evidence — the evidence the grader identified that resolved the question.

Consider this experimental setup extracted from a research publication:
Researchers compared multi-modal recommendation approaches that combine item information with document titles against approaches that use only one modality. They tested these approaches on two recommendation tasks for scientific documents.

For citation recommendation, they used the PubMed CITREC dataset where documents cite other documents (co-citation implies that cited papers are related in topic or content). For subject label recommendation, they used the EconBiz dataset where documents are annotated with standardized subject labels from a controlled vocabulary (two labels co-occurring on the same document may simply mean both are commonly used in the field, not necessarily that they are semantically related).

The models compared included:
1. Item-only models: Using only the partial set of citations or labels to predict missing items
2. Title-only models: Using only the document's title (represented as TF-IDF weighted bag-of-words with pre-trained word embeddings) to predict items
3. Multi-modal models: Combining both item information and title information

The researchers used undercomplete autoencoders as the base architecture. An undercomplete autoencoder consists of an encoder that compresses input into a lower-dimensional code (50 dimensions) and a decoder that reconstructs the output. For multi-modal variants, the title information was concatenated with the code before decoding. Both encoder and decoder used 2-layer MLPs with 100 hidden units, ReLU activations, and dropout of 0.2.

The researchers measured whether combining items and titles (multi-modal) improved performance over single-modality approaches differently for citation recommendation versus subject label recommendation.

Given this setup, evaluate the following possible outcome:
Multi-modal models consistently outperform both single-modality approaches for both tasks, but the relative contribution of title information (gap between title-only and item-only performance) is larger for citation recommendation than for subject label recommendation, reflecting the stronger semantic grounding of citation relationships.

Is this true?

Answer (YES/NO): NO